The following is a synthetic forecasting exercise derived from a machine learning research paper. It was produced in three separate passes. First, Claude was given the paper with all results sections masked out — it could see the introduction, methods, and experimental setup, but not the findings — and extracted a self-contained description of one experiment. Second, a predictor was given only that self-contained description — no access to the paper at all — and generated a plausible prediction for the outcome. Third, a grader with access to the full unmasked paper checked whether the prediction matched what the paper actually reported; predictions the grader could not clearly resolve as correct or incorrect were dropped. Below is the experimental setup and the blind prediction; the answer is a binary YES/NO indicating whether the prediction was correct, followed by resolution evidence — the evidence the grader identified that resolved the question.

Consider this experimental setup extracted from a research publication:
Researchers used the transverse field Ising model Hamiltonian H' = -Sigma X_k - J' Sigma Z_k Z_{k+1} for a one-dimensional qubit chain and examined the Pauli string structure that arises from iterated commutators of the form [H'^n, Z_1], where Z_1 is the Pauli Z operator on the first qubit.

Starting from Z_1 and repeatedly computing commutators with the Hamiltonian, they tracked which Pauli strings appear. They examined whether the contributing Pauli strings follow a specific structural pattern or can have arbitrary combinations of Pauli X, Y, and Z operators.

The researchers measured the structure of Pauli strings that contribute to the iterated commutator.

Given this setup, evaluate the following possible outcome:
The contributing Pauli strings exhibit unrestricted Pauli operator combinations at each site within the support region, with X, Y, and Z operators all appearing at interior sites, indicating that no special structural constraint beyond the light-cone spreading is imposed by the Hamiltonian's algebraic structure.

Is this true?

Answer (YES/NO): NO